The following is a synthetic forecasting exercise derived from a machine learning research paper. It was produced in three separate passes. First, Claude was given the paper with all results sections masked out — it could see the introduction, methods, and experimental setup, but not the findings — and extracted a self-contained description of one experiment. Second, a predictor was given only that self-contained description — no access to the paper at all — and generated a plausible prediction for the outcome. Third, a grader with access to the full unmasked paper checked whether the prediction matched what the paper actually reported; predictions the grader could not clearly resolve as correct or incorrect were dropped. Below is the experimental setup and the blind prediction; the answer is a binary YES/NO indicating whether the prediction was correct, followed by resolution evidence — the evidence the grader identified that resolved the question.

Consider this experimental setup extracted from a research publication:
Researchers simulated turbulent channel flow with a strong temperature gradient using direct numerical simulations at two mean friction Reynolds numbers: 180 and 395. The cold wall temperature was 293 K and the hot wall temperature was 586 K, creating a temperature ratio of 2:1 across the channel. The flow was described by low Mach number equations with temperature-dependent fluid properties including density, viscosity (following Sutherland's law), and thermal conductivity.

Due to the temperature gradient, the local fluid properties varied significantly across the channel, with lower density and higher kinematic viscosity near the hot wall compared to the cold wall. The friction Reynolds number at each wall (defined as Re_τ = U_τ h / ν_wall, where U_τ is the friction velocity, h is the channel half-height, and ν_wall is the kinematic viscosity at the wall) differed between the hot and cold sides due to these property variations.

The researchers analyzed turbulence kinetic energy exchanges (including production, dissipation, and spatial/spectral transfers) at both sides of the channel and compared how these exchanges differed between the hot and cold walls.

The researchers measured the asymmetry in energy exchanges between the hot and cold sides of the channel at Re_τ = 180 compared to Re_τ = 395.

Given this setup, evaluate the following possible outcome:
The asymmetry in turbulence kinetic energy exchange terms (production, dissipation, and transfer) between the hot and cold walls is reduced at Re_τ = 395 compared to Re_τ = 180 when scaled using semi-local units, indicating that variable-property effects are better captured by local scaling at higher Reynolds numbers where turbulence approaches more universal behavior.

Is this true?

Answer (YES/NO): YES